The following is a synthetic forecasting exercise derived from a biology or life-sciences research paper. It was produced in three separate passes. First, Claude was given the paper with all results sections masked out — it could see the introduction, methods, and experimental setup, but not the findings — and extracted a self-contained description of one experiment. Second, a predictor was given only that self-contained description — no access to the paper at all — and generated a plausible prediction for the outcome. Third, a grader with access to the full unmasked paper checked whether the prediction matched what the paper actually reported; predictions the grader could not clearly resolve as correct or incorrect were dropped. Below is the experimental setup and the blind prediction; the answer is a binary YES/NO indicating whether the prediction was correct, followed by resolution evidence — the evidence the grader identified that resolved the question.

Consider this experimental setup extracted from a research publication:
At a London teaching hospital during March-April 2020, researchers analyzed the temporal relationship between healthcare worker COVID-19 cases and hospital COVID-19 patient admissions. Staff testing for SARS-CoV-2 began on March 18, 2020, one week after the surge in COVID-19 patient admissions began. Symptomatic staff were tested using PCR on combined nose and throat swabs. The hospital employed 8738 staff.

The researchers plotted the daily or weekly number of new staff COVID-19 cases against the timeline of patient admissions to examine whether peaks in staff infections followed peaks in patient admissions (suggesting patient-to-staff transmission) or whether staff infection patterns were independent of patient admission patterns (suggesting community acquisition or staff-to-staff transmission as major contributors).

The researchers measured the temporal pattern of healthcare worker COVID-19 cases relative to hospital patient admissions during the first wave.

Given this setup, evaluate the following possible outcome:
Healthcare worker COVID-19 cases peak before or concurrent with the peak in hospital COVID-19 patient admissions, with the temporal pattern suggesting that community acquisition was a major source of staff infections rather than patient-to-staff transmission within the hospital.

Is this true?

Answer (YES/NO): YES